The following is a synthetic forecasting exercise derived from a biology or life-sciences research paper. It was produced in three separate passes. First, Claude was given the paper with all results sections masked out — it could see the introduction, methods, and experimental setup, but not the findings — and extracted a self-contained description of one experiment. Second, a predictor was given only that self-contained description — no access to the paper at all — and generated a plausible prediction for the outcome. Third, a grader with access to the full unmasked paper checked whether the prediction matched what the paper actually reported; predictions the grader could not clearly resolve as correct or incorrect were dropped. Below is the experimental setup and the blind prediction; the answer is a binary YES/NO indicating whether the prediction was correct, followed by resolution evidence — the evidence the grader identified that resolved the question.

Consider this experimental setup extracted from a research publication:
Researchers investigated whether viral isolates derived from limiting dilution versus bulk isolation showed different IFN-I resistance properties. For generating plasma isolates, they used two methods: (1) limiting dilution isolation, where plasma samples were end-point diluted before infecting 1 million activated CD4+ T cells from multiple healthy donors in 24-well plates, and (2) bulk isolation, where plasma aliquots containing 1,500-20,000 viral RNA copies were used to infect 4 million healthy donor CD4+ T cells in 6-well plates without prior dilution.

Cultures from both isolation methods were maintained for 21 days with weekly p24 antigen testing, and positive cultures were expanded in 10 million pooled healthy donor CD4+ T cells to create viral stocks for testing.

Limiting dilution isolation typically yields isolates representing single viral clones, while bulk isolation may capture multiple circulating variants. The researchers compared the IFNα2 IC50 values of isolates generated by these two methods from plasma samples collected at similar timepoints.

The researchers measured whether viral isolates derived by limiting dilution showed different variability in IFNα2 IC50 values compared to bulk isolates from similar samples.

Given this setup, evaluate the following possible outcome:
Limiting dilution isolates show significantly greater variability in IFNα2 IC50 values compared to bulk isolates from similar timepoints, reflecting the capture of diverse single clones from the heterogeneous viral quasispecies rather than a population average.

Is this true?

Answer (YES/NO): NO